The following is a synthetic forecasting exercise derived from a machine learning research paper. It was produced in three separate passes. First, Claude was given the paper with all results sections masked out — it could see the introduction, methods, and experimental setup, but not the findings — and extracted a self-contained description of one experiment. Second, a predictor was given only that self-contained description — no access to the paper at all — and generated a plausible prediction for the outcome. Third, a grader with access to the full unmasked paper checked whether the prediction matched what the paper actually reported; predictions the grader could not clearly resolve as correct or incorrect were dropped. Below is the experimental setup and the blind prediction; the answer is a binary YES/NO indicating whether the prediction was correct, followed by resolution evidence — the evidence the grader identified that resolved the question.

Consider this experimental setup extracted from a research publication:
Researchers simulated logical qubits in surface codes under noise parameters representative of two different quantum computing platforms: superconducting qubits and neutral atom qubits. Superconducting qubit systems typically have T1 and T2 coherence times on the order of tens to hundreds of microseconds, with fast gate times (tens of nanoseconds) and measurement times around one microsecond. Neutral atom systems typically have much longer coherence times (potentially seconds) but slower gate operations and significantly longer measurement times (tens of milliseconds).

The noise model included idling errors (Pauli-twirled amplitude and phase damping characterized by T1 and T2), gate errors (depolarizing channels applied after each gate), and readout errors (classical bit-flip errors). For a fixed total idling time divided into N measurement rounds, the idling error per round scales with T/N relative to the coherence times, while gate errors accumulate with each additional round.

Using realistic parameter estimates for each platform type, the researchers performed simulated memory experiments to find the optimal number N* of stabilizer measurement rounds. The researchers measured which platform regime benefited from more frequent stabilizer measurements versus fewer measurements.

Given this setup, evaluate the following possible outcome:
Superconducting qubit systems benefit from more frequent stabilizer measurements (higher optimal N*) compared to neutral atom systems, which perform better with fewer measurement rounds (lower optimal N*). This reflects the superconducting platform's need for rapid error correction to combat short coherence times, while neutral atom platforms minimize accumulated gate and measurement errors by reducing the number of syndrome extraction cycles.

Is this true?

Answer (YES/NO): NO